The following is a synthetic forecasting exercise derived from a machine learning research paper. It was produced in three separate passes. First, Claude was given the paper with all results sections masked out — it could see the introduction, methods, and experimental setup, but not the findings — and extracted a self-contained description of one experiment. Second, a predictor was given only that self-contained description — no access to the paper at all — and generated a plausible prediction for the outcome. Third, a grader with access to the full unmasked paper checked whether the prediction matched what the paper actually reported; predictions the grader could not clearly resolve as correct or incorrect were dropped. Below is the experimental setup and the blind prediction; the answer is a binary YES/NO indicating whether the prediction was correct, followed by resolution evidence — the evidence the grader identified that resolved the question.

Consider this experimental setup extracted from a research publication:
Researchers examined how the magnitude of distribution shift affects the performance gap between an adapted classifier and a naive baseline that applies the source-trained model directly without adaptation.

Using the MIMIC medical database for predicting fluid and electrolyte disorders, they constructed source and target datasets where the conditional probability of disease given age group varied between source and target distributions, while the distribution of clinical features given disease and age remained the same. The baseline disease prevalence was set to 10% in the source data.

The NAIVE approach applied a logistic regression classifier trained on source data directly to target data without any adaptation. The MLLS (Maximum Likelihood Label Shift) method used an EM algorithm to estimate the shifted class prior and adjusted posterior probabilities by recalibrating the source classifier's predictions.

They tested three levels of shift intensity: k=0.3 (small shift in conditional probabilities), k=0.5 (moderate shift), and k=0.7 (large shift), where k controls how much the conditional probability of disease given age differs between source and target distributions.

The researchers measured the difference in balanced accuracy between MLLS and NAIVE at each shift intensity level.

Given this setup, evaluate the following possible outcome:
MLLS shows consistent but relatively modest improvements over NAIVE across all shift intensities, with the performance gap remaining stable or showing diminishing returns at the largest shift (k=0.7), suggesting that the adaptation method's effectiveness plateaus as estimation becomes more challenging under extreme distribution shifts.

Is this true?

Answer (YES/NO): NO